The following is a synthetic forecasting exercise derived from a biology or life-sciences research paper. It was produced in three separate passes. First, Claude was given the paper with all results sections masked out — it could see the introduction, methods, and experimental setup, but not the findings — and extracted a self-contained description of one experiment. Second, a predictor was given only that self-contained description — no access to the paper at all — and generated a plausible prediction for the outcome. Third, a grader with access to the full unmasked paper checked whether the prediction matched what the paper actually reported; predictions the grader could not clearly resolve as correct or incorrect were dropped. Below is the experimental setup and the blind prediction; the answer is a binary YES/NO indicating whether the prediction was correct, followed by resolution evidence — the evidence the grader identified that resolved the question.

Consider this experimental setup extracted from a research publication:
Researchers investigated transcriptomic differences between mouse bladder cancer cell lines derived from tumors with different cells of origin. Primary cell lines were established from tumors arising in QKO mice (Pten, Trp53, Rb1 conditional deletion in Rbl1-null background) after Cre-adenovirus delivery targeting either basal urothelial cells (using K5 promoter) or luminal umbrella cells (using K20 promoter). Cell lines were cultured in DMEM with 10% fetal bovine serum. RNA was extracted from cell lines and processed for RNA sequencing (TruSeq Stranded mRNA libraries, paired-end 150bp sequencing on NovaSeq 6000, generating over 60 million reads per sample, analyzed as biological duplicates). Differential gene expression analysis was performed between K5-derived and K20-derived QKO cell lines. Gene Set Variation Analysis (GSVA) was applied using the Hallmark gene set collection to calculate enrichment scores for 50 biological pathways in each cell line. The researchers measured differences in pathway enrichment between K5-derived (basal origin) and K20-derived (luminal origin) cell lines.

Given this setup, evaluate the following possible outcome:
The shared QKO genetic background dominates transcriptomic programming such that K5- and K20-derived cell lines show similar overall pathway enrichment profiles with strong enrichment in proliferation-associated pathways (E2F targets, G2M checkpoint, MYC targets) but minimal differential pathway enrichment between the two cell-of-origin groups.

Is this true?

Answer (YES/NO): YES